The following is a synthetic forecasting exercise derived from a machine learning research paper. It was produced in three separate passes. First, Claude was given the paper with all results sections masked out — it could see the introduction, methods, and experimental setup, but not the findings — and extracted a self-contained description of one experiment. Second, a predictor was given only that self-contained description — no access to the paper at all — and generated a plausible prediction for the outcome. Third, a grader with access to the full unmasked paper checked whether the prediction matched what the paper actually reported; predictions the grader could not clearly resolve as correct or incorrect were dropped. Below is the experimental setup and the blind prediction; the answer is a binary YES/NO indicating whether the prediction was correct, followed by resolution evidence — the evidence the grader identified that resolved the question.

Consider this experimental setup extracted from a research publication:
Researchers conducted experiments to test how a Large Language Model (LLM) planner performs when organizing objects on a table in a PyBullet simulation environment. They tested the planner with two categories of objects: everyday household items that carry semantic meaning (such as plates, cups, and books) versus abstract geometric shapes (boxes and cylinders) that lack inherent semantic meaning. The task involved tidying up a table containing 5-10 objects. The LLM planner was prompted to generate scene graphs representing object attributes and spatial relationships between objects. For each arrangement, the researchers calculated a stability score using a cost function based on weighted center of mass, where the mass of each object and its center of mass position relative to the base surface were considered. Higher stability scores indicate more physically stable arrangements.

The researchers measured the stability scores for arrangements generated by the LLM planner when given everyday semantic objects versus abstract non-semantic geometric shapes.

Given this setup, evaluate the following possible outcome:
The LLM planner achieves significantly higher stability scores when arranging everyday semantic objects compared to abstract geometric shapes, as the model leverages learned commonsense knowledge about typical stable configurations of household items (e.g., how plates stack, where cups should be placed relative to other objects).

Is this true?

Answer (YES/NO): YES